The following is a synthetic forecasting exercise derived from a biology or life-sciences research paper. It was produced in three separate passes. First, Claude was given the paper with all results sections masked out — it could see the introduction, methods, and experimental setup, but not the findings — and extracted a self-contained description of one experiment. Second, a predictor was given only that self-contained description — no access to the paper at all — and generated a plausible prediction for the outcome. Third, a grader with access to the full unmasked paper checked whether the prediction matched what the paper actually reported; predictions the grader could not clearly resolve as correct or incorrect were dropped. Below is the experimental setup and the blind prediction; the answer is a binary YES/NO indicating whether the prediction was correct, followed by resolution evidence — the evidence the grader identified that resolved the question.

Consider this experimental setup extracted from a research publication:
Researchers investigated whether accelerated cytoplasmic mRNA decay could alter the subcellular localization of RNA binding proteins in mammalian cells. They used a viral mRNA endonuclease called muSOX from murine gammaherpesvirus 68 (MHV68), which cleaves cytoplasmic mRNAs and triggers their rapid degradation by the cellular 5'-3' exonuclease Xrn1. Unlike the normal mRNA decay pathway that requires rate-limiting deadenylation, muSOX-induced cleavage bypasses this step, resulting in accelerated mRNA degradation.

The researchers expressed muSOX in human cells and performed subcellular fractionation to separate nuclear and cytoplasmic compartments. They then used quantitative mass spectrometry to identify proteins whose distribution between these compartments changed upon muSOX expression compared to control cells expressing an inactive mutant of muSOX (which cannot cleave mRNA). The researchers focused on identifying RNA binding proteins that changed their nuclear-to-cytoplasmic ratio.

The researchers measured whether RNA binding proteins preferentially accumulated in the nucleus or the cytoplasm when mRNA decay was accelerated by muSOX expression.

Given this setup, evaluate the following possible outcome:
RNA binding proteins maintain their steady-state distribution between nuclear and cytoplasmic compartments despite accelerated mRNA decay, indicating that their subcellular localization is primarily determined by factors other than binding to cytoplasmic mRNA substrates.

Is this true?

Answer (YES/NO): NO